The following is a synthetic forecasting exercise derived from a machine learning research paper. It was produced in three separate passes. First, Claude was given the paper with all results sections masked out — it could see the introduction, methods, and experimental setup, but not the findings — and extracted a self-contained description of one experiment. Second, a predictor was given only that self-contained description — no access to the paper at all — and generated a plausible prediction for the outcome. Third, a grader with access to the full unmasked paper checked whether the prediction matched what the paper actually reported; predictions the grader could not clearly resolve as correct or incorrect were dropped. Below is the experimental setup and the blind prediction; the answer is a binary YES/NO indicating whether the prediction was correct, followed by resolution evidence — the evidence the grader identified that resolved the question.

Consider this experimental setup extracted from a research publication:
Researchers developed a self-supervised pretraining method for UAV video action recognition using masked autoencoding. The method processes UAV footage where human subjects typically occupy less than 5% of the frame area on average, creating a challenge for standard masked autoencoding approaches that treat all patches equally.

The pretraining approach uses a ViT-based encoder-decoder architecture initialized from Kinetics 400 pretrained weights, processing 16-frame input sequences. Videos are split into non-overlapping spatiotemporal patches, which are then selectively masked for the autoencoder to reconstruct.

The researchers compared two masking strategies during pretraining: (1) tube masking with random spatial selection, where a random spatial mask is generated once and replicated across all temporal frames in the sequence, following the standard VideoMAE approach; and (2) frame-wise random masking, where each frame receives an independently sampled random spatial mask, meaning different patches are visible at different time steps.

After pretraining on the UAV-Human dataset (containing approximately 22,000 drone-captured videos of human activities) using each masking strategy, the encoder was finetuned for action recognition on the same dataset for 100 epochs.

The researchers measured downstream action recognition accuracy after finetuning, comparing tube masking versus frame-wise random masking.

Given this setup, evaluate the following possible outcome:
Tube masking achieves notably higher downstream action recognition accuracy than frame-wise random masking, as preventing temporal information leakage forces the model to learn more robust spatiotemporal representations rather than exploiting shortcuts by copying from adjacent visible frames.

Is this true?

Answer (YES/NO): YES